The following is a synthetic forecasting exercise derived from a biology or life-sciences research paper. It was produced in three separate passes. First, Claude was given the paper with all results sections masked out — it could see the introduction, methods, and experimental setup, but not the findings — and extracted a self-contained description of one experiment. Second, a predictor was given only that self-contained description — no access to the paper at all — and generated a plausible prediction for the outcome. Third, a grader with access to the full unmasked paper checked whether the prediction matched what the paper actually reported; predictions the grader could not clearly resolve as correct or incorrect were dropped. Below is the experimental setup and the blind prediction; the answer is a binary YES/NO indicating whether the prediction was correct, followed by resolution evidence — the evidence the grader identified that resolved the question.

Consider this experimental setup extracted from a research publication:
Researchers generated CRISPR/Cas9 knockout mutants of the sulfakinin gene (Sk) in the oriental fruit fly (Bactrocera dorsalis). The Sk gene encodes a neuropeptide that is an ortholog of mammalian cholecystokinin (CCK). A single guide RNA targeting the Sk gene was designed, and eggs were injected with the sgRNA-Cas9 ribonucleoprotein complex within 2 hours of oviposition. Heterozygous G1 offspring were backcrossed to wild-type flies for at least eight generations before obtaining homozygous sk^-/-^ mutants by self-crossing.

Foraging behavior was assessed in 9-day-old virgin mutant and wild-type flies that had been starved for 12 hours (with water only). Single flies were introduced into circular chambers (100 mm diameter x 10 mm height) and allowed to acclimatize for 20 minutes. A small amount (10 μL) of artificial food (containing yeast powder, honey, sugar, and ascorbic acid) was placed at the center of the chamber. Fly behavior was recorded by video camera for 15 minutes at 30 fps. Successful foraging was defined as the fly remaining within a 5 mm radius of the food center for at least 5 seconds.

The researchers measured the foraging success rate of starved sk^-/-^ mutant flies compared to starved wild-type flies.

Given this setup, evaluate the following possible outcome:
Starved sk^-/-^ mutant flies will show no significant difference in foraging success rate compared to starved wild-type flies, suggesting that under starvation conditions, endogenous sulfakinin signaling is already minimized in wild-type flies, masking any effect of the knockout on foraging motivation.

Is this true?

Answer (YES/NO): NO